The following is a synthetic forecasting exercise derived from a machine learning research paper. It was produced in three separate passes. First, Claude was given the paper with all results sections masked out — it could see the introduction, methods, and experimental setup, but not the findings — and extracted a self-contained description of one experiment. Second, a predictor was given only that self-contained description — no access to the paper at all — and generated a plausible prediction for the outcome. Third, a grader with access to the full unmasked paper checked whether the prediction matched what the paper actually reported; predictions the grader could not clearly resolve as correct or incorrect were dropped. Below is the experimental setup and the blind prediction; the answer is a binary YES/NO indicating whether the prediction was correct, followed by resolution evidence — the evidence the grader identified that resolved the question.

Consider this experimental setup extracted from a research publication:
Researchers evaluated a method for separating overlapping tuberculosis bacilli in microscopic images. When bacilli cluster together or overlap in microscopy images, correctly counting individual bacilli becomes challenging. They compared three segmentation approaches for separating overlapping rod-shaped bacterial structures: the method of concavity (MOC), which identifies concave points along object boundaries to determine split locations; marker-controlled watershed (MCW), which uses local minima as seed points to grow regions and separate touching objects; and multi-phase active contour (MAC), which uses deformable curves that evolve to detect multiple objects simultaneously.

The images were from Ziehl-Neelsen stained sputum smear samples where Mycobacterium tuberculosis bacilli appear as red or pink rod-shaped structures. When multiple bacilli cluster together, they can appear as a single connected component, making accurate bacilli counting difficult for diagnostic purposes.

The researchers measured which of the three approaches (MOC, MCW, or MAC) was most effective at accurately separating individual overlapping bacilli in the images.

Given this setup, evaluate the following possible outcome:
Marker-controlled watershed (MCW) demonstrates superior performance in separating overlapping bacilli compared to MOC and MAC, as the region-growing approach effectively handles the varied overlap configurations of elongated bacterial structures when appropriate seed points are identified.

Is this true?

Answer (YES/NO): NO